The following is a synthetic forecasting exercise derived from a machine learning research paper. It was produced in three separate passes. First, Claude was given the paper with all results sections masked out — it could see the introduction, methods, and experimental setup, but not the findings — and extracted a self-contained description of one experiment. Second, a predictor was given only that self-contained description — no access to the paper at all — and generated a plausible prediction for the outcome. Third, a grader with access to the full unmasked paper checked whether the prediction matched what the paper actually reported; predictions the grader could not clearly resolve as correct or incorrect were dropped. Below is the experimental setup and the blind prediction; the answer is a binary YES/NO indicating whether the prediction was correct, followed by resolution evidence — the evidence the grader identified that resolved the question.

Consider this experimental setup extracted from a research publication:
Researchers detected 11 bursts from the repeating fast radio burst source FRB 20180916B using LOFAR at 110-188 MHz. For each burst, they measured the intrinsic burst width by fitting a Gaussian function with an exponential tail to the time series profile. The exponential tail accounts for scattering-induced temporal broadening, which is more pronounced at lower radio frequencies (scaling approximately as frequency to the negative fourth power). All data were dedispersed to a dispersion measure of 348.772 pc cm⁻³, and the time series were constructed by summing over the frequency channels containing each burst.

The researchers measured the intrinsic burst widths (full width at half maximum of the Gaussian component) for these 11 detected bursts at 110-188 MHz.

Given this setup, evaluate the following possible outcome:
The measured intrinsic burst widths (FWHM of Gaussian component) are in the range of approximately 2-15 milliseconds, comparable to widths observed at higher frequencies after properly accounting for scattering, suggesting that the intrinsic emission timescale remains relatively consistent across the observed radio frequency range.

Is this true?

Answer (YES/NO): NO